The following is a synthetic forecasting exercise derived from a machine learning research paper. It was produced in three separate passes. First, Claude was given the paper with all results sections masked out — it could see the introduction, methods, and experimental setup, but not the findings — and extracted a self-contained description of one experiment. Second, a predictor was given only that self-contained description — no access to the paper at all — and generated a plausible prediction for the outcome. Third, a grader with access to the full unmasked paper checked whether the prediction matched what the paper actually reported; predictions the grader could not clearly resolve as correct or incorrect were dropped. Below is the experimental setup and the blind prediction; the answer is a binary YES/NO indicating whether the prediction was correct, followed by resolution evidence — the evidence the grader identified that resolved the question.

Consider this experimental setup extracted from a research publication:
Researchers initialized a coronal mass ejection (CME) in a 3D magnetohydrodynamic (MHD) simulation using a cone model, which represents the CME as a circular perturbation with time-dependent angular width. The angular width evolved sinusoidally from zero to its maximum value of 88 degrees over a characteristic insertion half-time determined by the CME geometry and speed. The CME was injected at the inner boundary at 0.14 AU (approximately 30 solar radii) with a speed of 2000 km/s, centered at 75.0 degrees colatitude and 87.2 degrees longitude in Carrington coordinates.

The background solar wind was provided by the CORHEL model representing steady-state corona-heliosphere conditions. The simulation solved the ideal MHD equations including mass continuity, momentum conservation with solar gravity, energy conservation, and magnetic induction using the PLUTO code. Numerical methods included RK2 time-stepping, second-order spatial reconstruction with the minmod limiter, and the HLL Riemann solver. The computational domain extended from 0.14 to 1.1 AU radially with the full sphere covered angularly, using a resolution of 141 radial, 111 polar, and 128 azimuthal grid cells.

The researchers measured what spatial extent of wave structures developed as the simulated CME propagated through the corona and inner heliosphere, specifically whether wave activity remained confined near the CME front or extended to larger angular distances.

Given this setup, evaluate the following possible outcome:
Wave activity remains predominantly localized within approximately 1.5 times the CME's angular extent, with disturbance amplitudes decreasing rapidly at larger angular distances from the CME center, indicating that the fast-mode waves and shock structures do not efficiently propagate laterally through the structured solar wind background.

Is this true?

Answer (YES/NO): NO